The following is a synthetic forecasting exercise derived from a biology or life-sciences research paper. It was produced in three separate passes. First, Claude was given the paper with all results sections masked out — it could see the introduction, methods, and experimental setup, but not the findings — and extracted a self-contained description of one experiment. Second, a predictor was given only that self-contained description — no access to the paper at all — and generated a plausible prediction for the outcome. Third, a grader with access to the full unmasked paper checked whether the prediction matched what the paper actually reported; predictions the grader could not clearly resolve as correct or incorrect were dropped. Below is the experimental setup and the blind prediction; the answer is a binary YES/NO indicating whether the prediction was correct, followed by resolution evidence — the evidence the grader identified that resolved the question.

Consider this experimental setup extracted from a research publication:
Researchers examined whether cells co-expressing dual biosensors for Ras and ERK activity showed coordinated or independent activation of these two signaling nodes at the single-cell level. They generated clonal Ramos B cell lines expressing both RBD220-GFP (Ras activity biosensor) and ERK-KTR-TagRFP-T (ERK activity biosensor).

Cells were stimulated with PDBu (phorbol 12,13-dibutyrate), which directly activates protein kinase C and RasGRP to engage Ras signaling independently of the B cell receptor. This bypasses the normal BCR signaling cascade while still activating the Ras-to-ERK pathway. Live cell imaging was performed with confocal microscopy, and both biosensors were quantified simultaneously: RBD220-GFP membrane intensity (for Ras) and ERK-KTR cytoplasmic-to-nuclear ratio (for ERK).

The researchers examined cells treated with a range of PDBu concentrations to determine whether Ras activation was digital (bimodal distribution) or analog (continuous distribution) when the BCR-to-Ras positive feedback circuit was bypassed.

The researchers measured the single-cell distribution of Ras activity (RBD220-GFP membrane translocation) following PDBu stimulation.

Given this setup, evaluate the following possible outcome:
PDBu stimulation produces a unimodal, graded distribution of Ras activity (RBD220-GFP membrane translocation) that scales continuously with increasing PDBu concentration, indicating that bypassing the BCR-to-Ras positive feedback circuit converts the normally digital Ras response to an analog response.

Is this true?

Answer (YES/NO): YES